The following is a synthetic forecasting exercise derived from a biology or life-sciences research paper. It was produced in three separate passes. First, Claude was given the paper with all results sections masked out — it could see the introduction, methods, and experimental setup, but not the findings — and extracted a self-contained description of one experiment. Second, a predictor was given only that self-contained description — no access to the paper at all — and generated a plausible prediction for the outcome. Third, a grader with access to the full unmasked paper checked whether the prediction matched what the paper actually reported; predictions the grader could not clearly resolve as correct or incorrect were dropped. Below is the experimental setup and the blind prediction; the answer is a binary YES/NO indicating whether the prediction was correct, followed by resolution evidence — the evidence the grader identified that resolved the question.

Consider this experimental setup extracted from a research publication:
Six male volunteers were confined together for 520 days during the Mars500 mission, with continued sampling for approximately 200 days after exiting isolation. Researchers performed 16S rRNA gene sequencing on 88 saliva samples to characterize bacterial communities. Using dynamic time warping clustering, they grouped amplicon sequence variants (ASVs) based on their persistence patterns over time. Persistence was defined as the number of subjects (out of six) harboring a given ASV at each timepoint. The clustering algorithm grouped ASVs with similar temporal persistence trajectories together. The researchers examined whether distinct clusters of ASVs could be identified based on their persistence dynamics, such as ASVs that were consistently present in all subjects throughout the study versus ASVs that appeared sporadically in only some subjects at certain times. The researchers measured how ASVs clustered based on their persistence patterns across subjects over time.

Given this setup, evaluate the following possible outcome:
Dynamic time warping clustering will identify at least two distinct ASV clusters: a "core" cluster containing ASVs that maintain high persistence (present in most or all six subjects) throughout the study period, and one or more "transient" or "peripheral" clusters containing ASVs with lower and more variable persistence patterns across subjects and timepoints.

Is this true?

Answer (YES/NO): YES